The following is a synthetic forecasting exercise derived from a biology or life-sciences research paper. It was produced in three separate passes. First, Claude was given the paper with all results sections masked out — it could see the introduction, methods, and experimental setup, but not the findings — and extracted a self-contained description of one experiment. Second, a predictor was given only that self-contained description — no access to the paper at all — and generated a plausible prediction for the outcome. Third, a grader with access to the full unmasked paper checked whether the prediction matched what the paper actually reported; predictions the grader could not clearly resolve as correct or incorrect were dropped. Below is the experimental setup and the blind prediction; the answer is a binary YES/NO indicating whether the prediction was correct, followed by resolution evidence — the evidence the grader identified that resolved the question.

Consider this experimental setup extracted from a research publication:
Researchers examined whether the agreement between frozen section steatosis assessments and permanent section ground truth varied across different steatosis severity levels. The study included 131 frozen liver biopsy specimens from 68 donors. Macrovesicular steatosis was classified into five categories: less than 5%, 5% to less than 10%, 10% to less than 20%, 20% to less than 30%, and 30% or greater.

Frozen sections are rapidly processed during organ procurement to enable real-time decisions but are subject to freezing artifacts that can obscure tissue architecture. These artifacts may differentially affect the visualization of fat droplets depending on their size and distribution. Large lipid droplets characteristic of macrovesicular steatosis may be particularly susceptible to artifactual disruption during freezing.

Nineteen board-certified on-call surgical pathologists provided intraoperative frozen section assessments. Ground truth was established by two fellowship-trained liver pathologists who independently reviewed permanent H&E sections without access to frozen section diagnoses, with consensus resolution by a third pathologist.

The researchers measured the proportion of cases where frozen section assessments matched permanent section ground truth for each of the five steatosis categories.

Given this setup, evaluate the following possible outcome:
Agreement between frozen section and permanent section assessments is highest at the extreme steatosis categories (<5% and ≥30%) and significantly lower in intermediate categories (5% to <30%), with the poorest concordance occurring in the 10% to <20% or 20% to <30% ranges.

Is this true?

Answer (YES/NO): NO